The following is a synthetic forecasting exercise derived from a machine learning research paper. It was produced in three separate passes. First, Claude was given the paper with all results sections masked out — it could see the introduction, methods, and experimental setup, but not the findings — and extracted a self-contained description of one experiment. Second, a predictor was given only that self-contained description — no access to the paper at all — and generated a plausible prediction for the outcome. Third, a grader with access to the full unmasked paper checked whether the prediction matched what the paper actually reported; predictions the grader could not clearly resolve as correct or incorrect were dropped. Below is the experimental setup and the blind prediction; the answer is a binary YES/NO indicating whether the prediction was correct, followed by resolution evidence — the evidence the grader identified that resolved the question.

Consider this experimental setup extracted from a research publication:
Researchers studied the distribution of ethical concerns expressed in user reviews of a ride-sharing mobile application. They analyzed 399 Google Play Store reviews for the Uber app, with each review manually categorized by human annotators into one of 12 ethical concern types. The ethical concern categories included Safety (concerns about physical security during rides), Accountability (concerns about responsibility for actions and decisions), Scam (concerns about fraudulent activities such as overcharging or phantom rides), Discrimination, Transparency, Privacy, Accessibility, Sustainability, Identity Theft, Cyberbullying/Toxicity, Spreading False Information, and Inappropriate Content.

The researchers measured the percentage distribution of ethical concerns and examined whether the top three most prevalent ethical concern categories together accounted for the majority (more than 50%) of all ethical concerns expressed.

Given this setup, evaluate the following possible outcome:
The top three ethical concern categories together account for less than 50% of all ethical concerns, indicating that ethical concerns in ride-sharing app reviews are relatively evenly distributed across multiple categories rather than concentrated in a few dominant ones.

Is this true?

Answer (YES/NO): NO